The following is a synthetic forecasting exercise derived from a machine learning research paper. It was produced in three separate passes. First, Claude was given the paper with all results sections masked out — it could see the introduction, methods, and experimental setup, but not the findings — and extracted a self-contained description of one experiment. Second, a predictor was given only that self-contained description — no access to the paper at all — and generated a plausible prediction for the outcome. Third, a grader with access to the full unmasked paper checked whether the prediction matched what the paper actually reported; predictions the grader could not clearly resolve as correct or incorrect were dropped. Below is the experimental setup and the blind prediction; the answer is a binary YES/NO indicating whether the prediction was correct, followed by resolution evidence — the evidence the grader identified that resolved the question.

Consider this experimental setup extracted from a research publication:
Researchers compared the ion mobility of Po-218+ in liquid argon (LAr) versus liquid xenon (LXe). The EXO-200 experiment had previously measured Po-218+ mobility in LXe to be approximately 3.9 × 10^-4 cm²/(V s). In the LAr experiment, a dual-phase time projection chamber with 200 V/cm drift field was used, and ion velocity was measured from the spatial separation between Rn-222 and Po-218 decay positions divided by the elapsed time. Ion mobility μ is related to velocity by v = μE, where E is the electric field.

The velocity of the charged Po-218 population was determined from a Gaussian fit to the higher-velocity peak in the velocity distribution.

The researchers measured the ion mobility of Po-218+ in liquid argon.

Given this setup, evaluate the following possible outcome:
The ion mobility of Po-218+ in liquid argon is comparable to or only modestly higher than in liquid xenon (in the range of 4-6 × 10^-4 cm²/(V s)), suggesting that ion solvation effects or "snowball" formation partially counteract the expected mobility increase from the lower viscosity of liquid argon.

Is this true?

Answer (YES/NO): NO